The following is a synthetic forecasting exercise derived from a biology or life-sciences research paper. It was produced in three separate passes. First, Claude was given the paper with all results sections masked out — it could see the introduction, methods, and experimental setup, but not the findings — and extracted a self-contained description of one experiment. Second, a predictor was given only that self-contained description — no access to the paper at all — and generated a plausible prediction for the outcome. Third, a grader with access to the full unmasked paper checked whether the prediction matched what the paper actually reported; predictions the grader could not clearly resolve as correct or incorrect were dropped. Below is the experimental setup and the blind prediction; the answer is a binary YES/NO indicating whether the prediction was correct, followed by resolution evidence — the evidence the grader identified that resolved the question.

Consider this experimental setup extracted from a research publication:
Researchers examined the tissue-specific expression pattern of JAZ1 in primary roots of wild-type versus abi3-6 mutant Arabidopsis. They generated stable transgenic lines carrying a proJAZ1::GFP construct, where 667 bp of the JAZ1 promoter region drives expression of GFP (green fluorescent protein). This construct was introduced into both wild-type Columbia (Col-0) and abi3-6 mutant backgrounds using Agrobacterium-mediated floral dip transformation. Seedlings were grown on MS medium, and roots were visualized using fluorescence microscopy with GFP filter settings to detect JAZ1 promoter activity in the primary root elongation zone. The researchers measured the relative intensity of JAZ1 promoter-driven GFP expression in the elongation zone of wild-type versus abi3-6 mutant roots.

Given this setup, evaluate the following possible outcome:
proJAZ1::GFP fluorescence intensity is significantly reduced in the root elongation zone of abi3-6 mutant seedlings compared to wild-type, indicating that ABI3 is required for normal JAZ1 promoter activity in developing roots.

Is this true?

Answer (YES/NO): NO